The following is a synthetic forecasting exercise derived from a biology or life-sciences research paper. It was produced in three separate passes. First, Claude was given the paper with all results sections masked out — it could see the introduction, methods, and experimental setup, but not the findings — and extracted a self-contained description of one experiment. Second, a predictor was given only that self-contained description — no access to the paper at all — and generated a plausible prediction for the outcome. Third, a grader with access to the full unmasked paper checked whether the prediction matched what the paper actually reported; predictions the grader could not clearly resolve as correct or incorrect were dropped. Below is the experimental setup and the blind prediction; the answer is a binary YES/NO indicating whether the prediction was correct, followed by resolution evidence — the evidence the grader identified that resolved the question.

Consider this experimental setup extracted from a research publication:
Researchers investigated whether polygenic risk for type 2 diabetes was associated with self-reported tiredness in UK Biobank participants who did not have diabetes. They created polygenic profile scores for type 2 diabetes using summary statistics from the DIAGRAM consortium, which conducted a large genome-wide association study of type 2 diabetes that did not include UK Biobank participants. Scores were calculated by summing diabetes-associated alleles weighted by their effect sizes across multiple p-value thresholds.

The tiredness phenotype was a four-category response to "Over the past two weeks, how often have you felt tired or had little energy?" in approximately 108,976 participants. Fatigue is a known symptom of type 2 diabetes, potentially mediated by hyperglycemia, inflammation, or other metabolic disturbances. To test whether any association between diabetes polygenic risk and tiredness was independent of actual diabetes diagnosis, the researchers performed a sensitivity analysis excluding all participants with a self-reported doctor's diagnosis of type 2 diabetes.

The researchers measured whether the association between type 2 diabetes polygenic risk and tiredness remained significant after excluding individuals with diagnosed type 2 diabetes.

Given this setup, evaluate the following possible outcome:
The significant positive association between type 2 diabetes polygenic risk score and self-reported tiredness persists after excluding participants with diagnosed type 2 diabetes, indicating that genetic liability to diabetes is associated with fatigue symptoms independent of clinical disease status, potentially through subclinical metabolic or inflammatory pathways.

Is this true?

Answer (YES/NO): YES